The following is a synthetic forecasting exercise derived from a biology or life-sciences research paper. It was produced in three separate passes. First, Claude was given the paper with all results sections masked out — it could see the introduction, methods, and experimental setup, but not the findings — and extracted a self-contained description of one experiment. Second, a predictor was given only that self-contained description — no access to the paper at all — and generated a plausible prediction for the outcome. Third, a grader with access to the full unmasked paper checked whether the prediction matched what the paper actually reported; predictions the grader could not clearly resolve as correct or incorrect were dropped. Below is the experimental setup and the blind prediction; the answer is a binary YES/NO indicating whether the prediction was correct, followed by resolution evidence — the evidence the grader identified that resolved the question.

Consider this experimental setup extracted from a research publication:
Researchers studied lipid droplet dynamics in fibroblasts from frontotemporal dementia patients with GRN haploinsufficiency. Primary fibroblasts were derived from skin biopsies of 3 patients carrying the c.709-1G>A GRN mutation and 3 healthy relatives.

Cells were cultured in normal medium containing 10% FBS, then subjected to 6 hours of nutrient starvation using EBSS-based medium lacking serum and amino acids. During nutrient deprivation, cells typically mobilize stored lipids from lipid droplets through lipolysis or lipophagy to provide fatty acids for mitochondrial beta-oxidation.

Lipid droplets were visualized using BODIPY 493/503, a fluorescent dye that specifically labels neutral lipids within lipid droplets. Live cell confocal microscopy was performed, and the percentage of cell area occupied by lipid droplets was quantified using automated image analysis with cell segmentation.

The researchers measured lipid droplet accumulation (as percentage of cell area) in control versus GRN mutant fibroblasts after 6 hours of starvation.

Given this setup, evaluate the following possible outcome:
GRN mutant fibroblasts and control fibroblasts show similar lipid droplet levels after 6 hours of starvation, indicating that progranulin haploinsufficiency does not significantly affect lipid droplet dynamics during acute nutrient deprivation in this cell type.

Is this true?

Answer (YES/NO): YES